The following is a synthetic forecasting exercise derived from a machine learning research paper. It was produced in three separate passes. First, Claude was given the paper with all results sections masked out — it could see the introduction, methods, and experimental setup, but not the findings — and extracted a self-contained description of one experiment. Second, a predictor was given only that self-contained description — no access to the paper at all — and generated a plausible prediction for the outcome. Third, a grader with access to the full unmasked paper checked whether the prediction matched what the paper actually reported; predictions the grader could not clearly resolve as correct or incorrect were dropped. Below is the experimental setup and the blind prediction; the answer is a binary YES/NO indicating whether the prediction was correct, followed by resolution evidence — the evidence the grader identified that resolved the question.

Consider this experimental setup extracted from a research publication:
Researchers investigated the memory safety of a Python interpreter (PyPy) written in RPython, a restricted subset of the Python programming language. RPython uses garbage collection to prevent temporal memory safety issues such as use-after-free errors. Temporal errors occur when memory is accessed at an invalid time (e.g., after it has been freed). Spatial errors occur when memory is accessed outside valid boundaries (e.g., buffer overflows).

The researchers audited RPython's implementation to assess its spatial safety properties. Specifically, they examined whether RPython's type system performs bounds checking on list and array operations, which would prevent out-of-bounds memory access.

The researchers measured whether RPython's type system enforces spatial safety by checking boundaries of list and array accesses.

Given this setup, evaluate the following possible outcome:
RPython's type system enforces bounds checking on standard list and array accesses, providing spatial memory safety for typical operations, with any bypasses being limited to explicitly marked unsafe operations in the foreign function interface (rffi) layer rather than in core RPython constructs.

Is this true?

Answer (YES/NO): NO